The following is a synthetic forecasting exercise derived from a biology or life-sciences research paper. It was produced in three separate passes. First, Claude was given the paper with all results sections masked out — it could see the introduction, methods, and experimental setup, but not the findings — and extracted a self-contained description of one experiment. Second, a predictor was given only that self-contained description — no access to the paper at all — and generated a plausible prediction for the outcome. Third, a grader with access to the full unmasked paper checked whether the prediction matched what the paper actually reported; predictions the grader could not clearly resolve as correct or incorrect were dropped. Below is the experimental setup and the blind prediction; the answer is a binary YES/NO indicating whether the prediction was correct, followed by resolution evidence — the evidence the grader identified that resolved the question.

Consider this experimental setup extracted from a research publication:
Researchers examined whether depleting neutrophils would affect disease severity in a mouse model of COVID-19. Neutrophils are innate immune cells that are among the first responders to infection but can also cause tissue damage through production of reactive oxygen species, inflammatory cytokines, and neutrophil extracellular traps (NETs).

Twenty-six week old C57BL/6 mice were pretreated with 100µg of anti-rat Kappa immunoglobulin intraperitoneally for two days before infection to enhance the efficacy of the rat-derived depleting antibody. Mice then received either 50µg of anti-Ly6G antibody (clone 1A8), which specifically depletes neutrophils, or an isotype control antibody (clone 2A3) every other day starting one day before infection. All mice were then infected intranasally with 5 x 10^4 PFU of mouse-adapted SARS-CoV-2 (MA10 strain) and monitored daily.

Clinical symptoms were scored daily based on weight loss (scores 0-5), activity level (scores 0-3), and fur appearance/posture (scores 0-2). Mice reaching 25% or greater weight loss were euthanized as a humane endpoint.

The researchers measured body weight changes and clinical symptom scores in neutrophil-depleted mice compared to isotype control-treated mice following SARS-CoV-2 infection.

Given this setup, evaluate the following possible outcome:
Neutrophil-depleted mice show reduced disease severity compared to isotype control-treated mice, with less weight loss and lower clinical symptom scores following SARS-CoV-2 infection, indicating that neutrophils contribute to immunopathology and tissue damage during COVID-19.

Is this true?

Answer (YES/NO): NO